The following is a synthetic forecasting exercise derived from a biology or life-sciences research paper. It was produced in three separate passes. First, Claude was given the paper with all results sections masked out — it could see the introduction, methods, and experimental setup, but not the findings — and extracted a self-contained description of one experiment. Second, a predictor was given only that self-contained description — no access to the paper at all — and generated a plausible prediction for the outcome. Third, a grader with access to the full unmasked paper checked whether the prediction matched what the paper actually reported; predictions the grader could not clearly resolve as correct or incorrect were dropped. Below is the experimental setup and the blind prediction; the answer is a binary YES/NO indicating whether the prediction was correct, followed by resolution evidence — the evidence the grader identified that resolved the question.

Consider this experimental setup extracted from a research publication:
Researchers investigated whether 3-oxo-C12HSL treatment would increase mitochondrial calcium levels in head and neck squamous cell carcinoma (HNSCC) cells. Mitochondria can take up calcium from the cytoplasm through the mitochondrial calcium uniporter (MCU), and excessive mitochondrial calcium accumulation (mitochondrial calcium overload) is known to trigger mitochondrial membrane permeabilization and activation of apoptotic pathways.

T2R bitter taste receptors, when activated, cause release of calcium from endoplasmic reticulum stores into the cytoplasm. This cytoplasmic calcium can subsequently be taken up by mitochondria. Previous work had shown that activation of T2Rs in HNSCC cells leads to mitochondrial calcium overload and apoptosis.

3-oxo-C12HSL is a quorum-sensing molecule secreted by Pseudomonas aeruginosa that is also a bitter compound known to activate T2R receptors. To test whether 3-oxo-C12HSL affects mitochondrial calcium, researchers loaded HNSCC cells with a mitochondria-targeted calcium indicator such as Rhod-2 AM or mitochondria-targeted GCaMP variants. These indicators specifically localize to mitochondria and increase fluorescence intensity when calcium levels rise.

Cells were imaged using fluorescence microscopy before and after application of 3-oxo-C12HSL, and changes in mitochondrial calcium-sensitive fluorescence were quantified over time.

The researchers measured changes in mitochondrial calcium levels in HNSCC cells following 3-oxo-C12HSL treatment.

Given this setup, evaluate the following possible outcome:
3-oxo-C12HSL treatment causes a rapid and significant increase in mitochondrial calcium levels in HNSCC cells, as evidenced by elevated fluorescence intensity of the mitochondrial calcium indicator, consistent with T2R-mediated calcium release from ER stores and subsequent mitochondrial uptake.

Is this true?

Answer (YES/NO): YES